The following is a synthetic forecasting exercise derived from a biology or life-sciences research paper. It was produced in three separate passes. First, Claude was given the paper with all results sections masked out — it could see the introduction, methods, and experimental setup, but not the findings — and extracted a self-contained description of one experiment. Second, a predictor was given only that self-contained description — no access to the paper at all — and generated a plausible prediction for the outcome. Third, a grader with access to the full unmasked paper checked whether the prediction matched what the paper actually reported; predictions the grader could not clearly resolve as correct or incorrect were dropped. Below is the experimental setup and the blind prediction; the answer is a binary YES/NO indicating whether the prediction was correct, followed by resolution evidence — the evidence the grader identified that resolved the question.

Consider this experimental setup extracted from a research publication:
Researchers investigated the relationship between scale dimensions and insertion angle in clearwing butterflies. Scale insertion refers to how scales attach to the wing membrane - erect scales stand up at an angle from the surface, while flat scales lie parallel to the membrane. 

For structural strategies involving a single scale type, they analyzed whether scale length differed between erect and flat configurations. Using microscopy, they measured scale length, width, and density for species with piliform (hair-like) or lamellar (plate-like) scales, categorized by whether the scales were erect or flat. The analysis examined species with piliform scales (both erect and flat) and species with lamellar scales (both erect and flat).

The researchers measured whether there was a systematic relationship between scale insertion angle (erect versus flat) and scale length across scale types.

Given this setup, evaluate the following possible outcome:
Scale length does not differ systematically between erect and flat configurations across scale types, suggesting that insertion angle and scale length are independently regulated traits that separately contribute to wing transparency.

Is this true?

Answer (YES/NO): NO